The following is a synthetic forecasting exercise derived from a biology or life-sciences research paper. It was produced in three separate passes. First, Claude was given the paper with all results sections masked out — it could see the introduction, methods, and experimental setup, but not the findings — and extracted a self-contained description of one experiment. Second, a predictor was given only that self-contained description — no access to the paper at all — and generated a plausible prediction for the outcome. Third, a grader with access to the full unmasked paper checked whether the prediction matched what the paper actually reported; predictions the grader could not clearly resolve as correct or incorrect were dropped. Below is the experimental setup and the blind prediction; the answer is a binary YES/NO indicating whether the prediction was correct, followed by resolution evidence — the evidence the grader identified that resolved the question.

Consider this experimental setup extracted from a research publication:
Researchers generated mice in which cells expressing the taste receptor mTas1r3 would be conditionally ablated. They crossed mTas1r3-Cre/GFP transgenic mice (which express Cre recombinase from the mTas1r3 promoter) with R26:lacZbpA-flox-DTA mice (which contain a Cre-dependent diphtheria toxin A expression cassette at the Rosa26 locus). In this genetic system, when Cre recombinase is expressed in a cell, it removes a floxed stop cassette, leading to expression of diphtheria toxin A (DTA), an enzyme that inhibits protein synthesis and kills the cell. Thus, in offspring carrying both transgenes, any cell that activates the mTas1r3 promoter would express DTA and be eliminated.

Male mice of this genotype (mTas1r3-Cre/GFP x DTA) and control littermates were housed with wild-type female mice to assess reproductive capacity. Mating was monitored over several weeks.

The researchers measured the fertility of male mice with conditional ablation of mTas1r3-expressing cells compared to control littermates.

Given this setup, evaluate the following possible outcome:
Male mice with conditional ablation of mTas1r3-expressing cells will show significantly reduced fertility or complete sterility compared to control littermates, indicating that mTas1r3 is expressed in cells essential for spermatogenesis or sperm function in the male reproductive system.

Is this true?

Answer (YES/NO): YES